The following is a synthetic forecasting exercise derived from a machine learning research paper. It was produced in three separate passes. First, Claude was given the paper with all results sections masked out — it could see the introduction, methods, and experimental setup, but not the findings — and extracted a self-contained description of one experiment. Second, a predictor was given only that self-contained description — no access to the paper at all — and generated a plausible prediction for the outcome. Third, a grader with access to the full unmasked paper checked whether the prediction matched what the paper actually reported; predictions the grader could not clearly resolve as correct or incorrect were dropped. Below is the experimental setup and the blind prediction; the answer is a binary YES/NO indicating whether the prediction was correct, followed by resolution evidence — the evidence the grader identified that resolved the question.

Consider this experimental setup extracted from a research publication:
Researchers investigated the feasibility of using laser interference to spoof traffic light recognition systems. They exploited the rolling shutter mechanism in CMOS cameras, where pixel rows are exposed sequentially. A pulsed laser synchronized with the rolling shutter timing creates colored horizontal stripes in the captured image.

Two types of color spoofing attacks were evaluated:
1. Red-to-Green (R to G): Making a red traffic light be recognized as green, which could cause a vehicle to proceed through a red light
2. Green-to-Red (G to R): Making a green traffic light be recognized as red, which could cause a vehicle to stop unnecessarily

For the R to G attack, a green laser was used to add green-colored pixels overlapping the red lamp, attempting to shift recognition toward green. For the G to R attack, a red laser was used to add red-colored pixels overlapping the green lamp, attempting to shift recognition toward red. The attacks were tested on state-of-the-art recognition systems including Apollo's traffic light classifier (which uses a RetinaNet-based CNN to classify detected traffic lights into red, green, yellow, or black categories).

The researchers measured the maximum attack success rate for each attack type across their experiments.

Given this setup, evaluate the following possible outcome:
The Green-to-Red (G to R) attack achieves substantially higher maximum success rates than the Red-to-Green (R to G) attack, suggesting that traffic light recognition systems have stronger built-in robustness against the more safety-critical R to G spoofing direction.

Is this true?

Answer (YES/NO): YES